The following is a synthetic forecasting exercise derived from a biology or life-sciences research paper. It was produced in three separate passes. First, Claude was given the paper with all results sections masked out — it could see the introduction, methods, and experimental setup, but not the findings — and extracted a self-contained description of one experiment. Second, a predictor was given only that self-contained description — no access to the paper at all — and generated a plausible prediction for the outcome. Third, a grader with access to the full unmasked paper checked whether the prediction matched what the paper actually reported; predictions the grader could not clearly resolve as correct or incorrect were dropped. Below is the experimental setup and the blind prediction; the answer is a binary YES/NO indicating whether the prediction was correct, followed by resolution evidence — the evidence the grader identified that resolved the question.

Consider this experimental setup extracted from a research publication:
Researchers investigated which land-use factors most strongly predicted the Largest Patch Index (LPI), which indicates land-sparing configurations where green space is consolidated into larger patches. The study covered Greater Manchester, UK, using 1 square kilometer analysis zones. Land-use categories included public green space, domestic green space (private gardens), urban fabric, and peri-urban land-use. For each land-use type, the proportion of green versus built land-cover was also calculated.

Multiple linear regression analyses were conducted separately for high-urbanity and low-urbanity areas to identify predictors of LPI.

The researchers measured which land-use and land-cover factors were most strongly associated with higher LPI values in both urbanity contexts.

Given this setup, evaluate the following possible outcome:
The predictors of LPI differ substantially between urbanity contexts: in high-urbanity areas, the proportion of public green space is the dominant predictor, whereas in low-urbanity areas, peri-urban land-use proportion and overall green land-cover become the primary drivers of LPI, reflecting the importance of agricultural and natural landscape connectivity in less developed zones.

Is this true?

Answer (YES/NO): NO